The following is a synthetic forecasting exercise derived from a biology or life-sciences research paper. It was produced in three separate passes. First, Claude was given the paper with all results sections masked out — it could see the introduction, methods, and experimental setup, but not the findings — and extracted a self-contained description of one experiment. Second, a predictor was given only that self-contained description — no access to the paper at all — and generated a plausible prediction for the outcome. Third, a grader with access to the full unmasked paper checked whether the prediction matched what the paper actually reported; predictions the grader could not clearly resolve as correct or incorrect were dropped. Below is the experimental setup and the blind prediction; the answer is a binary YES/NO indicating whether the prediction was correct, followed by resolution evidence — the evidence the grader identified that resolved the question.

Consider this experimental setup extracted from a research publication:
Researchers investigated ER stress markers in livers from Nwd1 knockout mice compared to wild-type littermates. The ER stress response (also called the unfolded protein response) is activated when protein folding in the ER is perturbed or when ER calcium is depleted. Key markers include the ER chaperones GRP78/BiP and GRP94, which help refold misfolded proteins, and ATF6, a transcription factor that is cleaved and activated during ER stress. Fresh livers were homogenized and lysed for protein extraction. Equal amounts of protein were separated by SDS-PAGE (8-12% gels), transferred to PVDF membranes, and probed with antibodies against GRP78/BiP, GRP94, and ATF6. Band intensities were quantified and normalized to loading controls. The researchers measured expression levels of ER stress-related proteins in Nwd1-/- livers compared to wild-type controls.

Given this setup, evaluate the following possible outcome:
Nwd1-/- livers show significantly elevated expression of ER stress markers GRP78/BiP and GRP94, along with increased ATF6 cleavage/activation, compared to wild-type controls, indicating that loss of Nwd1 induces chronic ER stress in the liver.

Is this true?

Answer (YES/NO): YES